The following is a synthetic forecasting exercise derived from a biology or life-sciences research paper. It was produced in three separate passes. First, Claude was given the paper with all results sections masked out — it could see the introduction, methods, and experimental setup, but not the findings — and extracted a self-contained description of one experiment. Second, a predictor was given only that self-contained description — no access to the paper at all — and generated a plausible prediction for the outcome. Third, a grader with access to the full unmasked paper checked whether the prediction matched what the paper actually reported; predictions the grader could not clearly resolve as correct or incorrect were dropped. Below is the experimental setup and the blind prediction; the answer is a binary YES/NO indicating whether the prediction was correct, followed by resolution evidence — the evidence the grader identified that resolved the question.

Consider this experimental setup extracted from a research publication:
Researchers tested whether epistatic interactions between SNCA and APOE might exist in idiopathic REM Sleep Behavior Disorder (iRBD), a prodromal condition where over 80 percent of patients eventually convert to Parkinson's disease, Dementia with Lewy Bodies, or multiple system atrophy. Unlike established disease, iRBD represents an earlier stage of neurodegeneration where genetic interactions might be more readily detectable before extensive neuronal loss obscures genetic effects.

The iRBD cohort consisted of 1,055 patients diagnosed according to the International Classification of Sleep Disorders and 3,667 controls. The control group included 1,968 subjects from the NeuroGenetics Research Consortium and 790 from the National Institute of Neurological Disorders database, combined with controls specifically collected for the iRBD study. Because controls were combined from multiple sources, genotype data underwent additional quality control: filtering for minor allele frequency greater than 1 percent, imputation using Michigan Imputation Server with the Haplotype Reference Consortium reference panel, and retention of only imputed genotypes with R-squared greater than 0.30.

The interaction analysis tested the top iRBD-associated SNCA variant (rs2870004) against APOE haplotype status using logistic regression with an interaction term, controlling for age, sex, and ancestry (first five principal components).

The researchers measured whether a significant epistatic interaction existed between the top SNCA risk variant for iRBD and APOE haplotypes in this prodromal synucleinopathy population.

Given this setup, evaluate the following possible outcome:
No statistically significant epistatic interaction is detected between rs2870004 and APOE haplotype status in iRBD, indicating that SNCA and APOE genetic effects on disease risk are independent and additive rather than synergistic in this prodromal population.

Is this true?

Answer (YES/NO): YES